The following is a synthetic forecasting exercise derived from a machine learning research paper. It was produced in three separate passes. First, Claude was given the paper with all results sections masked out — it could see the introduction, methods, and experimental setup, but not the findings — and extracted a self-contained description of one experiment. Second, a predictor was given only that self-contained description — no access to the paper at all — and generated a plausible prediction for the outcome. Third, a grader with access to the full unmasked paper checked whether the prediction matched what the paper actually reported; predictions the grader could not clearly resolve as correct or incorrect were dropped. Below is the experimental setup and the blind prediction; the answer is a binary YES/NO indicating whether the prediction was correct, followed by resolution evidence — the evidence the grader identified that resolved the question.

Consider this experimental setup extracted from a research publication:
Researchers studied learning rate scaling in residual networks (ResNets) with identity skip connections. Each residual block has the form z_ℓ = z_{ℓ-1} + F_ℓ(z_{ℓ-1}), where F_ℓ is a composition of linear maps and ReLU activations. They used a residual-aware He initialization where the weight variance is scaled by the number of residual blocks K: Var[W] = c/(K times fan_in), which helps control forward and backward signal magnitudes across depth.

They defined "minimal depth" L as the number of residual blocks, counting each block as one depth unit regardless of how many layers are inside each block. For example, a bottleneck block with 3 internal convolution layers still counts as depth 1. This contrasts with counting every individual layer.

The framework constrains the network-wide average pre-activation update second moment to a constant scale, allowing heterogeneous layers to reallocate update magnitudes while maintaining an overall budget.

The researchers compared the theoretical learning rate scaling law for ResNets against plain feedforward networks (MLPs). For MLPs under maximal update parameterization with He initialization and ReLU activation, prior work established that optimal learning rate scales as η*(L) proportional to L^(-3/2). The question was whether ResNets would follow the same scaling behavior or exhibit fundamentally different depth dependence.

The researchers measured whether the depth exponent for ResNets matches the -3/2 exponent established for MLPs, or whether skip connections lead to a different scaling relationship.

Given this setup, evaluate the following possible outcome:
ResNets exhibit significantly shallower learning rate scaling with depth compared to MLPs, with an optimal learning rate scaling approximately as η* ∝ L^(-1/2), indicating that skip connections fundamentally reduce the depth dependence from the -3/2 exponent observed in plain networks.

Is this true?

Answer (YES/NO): NO